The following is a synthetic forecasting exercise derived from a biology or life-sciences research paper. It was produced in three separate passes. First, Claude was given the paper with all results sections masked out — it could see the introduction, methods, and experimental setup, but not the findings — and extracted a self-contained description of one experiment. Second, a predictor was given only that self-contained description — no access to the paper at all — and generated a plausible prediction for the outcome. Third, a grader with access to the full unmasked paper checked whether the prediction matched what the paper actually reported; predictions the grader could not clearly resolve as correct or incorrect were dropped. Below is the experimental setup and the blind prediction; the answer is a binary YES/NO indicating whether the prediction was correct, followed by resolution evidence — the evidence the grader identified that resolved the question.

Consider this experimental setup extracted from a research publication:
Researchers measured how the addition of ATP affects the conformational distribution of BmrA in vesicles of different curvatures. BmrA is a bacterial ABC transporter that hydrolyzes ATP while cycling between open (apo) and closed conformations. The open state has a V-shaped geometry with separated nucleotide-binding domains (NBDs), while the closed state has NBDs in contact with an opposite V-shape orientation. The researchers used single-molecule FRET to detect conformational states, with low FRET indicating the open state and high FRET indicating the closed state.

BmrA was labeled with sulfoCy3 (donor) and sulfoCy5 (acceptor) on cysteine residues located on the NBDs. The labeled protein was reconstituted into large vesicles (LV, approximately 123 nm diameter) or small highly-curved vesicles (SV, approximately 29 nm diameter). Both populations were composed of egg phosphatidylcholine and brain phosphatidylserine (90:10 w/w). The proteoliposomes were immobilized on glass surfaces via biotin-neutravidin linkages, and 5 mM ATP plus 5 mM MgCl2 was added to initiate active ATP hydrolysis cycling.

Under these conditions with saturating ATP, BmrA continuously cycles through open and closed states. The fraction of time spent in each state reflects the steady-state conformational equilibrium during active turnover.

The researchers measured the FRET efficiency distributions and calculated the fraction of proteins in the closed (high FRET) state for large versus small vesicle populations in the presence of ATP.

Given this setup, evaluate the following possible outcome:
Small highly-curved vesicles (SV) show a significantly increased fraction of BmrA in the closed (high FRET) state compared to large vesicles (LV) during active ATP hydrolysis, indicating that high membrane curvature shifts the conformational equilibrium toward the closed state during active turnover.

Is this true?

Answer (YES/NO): NO